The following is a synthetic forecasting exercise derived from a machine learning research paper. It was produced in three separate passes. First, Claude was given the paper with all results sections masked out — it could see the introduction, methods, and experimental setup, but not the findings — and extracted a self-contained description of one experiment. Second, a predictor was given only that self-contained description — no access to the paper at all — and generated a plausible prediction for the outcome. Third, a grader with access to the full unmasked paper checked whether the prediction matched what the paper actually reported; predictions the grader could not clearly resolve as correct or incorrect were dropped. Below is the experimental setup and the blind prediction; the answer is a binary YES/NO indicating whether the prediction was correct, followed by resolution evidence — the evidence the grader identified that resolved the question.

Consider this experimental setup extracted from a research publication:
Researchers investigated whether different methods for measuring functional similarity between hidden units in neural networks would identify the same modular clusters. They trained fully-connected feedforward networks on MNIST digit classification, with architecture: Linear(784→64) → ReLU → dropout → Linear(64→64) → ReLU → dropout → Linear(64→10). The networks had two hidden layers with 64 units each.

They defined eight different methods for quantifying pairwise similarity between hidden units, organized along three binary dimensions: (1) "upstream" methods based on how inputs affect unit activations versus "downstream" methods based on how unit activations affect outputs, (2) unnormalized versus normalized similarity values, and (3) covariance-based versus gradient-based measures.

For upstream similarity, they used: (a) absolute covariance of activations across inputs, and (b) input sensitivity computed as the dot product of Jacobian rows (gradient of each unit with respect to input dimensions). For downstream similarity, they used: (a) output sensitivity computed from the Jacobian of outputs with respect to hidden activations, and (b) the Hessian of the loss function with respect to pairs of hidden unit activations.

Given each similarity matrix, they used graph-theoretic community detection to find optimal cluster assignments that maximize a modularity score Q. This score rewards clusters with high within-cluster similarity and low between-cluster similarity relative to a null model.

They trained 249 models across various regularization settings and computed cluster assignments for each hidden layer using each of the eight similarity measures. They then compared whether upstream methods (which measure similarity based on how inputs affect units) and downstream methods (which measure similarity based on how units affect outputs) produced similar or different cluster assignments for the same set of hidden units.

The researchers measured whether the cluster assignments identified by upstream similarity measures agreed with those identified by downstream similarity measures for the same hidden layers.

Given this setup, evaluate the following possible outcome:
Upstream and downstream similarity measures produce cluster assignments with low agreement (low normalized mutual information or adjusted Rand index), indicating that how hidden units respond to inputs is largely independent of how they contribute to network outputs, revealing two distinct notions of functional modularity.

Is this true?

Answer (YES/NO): YES